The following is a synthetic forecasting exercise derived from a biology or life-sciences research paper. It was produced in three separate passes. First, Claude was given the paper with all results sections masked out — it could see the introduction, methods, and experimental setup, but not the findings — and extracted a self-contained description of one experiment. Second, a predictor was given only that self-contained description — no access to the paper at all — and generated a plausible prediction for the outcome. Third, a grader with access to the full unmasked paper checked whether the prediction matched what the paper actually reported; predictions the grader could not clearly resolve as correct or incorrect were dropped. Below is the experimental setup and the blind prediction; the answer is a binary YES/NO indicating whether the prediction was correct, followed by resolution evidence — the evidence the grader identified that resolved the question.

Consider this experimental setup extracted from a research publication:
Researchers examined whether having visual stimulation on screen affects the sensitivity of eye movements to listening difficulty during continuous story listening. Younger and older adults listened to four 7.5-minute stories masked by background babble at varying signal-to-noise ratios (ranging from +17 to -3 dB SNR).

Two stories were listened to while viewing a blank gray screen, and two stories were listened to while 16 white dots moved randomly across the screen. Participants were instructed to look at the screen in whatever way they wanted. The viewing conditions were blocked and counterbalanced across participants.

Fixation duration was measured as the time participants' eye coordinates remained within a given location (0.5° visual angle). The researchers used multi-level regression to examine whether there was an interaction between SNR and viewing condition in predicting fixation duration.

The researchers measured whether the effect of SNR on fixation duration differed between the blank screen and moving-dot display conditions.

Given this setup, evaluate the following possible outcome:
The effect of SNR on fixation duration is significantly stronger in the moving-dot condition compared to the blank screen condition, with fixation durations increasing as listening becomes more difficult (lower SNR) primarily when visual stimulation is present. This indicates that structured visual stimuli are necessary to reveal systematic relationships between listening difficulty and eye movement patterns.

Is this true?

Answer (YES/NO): NO